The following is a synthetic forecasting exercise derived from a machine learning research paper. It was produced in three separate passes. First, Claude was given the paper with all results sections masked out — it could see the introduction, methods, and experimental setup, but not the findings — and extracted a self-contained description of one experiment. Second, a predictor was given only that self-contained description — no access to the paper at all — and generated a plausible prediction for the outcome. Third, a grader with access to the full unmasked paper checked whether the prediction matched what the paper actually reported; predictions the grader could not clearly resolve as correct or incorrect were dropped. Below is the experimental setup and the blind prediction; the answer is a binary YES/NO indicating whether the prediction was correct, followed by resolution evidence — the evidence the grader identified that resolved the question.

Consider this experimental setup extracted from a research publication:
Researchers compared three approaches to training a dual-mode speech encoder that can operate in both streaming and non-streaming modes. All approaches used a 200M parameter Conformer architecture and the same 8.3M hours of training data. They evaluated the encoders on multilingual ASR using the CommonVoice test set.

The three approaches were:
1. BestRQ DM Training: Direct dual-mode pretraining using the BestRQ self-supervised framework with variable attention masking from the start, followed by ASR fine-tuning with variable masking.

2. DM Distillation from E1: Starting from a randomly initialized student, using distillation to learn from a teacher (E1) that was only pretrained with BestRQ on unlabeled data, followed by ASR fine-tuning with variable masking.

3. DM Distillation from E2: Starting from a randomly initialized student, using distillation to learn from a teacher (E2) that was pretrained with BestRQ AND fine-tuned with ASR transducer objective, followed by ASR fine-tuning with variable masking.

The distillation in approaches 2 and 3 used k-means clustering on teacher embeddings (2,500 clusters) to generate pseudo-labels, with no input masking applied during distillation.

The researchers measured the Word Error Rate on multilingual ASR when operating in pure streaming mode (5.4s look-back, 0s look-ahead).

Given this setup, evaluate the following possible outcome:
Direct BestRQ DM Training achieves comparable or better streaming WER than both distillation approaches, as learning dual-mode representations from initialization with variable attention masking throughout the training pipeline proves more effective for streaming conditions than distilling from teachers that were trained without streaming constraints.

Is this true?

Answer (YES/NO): NO